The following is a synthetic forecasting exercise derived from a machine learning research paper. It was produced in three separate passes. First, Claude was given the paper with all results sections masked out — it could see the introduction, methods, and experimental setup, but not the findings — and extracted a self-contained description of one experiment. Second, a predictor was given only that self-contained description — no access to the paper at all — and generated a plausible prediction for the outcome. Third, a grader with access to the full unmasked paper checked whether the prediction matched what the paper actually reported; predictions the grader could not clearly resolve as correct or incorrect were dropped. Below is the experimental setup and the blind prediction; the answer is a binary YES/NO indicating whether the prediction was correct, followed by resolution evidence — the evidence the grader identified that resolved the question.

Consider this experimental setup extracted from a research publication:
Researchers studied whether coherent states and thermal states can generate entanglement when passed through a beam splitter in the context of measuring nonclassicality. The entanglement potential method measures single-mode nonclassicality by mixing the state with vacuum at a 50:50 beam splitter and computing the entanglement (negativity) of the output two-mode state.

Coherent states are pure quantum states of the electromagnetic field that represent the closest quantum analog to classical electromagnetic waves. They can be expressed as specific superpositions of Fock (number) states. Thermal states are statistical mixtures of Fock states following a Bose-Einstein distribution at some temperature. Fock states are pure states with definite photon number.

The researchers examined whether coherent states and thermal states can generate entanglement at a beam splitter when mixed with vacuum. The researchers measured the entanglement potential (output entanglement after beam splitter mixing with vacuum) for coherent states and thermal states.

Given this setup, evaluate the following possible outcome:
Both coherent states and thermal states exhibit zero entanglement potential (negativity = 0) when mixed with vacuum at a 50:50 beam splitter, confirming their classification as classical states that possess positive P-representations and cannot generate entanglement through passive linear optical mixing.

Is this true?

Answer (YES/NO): YES